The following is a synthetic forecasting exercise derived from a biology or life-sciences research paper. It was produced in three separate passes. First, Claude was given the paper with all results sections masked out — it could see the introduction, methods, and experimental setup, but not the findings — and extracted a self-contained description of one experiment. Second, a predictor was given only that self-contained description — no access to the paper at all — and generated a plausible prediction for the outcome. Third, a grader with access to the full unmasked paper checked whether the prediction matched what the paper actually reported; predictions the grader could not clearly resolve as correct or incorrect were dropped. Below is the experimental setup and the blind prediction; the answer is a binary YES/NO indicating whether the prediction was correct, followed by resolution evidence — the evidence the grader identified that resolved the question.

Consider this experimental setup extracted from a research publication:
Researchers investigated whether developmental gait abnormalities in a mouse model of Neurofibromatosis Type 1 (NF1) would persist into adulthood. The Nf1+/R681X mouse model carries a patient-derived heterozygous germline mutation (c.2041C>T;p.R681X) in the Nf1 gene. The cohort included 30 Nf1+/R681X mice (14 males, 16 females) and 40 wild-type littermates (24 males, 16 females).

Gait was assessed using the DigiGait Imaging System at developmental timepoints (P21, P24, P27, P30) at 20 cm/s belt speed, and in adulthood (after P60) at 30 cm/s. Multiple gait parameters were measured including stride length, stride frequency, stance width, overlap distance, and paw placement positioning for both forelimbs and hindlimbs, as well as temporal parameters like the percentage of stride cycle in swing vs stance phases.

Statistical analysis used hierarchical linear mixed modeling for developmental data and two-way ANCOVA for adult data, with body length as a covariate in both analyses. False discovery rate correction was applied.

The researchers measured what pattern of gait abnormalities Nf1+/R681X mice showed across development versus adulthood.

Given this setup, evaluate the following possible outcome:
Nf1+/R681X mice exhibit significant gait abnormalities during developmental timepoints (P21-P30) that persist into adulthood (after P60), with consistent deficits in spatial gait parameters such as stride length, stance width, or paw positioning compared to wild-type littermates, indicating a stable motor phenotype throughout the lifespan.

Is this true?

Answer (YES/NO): YES